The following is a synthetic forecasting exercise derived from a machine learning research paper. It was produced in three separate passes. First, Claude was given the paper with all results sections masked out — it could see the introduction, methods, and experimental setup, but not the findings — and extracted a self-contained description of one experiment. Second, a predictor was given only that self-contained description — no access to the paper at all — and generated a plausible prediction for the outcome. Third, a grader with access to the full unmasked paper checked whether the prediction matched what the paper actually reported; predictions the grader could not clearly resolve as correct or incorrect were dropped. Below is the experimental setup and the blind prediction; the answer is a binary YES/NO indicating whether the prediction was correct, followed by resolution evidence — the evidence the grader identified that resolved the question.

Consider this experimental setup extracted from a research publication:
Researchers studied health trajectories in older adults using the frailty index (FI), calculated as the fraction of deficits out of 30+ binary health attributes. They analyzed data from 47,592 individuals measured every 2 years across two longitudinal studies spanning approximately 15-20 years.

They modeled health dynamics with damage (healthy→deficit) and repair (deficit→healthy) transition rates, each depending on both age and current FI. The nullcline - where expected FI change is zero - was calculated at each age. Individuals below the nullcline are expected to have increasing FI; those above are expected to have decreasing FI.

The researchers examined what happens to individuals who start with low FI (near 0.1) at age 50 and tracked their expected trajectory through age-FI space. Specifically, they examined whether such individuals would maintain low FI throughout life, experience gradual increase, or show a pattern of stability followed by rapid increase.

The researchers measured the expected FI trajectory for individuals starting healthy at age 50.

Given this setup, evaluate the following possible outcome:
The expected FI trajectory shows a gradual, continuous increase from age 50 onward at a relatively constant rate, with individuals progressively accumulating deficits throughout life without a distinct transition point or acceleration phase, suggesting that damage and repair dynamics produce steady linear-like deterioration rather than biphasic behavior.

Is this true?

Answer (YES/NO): NO